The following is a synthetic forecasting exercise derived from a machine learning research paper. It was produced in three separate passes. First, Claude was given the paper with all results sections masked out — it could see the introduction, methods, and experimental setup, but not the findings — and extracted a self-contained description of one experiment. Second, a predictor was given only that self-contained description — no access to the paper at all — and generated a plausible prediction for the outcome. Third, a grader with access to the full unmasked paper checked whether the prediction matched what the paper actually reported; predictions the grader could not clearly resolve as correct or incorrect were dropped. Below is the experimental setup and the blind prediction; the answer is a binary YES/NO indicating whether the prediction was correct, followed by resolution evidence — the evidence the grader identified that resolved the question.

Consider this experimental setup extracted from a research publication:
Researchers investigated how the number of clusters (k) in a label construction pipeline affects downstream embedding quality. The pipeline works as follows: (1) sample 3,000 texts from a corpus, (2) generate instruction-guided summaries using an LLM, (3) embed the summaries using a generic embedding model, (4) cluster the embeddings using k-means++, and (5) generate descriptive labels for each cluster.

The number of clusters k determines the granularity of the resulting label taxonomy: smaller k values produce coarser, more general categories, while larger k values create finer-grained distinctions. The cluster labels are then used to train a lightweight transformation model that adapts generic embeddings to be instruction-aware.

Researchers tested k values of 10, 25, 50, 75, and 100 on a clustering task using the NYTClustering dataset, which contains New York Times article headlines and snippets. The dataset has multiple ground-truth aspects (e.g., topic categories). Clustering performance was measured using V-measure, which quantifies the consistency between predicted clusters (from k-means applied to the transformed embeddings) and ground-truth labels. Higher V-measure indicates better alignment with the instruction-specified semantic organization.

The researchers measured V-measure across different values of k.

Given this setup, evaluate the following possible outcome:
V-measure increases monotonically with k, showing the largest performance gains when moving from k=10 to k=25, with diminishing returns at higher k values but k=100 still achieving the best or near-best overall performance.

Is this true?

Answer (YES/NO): NO